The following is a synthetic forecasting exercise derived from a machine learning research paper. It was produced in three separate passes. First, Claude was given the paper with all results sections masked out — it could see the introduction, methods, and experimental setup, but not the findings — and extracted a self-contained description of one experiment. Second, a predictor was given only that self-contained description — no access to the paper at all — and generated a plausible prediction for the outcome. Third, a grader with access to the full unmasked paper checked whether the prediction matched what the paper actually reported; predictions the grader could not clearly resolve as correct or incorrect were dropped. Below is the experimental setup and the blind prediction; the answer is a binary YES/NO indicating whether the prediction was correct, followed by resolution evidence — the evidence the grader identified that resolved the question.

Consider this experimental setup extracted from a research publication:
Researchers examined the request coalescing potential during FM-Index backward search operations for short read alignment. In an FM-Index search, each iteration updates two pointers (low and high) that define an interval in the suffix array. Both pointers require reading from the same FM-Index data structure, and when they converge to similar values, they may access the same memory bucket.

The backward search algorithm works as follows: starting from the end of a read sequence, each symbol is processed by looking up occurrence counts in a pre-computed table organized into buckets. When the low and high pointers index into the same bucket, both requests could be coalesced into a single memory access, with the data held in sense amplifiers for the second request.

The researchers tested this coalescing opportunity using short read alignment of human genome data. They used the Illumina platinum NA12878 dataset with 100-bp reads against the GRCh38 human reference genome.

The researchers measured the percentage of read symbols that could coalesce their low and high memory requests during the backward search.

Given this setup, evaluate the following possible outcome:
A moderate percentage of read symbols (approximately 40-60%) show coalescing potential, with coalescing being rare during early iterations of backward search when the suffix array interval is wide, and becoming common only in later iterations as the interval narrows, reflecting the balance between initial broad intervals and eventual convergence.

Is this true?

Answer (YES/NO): NO